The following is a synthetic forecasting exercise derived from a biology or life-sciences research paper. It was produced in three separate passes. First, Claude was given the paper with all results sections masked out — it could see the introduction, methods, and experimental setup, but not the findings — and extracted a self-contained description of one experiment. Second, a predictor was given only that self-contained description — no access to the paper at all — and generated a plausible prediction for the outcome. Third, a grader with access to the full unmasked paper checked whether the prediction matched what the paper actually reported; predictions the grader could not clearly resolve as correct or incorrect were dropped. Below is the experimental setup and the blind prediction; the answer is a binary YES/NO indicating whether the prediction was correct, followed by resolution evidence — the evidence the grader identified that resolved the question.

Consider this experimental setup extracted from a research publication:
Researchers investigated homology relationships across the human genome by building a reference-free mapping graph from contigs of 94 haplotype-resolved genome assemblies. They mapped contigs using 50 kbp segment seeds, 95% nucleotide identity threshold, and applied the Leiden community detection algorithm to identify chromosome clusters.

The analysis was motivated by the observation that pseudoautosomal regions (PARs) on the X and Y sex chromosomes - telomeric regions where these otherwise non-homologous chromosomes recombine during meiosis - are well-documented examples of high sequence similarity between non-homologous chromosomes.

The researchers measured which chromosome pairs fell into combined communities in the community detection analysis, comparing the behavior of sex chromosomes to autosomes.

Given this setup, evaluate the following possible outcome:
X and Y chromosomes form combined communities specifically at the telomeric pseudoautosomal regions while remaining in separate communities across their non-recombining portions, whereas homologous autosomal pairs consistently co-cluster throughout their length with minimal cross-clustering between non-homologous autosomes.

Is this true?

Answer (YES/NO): NO